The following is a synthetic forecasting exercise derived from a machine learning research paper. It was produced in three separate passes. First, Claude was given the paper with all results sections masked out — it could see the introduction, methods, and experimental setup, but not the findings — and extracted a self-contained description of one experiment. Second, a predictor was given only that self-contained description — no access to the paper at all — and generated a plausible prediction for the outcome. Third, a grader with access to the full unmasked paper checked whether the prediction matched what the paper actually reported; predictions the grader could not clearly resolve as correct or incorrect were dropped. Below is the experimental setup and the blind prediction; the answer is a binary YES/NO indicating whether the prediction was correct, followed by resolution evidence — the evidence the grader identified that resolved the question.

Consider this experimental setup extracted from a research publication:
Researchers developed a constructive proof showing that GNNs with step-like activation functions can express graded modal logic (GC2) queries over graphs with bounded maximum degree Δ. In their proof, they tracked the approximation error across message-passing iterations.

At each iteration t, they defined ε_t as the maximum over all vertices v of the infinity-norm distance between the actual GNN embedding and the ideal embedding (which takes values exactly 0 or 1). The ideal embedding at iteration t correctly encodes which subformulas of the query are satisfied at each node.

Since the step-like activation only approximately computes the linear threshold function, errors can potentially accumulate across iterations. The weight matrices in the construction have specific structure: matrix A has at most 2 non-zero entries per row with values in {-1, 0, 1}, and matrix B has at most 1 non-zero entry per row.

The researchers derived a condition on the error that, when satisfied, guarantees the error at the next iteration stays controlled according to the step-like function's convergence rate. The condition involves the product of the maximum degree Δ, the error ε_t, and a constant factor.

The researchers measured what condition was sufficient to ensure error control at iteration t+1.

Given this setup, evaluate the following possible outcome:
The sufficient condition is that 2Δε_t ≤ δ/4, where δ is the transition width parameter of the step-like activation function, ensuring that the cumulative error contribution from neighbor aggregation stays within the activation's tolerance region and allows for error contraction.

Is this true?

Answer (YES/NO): NO